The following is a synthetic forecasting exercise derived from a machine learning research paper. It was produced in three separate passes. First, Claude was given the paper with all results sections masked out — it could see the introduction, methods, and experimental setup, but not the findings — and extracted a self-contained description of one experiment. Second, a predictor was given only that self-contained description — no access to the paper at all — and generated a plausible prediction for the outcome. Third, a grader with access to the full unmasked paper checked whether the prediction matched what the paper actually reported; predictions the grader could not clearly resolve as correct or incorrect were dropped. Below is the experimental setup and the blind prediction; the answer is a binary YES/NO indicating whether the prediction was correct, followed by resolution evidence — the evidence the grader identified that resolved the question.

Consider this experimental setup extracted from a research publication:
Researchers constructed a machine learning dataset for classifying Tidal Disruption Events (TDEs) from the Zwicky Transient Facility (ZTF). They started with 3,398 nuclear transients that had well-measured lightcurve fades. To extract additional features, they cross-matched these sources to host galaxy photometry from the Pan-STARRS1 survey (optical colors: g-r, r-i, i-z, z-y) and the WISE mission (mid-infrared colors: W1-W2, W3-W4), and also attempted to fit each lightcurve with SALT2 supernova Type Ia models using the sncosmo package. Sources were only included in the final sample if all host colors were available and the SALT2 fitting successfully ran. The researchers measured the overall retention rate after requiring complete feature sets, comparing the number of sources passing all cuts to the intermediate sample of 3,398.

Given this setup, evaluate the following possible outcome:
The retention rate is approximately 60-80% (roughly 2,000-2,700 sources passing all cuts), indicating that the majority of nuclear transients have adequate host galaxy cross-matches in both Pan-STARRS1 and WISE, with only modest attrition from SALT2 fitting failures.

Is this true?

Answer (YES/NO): NO